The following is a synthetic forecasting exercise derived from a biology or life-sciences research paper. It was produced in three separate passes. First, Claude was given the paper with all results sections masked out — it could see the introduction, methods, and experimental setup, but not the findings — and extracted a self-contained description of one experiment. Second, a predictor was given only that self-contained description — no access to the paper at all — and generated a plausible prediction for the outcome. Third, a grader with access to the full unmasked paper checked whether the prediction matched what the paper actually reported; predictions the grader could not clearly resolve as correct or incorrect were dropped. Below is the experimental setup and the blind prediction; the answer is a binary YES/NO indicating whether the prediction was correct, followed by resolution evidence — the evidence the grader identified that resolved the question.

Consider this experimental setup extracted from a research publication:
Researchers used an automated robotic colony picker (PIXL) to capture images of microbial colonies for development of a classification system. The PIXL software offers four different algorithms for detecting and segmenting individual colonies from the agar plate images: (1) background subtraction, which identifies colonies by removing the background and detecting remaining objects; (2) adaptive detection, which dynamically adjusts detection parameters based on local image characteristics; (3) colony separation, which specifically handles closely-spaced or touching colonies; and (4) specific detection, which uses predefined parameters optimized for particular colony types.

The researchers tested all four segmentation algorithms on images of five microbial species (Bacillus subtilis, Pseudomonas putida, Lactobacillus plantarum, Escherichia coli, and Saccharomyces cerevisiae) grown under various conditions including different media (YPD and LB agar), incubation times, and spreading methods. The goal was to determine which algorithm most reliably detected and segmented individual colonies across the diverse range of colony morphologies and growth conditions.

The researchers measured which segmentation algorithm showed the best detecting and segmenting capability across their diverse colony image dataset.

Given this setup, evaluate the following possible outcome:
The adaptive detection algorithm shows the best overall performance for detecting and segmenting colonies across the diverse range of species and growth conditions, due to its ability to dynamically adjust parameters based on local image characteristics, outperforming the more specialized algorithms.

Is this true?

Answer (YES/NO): YES